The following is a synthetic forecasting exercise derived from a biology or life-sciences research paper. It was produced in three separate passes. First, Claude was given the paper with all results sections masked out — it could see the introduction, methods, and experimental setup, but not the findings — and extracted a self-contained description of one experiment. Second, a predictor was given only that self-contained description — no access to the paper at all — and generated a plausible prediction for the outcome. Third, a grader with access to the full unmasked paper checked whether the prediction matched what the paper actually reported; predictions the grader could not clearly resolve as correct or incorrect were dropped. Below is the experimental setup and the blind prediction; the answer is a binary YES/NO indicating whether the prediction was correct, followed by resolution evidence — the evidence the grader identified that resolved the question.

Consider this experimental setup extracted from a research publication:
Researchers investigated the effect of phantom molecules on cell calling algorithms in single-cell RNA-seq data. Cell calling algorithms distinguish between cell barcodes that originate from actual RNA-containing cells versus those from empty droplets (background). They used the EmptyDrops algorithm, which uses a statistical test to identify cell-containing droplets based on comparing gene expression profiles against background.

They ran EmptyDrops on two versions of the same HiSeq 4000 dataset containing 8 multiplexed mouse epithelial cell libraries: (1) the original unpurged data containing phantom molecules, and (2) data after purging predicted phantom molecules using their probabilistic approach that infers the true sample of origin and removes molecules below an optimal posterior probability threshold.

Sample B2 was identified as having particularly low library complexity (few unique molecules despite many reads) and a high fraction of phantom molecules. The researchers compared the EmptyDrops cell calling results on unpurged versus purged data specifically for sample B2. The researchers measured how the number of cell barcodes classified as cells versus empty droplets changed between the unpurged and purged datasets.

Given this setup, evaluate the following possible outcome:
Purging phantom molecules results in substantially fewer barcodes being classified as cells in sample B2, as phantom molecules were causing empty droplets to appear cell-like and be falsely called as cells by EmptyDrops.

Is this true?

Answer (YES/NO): YES